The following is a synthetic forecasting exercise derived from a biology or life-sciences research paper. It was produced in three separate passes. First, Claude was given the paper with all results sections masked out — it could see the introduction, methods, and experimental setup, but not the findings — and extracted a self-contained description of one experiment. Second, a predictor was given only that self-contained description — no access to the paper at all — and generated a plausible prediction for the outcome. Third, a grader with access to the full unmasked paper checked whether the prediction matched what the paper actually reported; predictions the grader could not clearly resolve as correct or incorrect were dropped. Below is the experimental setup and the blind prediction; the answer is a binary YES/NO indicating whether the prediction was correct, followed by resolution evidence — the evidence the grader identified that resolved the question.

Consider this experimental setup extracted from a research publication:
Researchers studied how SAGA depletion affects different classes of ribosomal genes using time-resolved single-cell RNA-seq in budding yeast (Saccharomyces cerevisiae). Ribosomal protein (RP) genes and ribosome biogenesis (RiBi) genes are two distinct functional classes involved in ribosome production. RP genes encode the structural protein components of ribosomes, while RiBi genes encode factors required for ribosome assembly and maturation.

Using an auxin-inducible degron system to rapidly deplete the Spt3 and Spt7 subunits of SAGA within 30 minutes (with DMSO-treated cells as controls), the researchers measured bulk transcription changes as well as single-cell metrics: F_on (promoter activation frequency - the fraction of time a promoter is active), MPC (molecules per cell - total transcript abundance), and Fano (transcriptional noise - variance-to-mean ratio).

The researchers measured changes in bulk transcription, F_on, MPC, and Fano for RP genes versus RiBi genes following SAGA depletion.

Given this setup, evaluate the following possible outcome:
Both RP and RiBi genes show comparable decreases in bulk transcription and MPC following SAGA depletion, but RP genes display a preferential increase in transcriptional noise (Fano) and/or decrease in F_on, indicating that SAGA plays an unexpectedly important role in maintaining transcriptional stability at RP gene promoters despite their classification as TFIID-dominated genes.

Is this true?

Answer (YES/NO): NO